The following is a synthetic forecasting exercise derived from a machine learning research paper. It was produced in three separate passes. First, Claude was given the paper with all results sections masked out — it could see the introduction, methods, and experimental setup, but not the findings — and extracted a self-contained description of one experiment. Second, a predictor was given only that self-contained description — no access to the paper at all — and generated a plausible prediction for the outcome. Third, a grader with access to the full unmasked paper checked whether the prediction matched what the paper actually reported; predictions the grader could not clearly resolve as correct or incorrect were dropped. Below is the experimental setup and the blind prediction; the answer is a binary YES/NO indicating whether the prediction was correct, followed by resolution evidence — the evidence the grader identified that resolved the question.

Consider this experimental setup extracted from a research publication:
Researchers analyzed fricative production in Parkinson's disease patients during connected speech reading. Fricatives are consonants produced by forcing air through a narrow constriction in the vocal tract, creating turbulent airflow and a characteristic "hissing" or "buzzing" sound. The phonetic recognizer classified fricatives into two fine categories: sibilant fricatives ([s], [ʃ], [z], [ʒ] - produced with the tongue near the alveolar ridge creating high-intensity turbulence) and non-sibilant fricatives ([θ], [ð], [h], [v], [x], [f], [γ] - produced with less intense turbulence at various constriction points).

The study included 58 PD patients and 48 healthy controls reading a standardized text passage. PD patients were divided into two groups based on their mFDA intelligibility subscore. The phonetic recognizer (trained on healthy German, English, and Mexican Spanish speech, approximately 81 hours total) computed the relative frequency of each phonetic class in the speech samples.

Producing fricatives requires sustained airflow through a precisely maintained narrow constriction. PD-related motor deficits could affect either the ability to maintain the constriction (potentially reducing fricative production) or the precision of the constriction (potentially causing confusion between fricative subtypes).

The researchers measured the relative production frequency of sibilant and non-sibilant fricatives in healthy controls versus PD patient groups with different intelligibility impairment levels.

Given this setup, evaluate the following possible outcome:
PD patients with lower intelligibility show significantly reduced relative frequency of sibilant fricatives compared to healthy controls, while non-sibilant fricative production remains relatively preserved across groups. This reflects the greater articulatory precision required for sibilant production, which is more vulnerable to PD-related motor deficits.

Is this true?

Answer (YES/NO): NO